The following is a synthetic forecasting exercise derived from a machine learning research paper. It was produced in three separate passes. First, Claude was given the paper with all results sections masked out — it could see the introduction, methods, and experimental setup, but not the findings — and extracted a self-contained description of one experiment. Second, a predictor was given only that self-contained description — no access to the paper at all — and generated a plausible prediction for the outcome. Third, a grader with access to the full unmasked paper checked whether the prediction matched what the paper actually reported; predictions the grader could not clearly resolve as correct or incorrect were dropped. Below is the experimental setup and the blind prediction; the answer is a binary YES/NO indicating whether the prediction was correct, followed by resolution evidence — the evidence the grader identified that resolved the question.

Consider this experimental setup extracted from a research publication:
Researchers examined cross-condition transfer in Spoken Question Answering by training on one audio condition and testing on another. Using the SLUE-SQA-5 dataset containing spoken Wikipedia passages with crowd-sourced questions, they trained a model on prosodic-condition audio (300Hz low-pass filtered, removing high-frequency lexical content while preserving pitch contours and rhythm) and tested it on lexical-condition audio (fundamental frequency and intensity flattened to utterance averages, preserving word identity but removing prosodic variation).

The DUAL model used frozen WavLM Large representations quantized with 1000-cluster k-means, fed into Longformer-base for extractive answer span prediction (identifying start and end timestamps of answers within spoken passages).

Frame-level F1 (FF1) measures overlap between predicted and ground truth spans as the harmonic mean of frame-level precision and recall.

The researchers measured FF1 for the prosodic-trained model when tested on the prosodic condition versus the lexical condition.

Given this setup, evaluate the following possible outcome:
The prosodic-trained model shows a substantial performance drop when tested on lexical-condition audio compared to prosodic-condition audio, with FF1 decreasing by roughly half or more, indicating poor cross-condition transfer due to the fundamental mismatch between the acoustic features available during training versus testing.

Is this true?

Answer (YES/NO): YES